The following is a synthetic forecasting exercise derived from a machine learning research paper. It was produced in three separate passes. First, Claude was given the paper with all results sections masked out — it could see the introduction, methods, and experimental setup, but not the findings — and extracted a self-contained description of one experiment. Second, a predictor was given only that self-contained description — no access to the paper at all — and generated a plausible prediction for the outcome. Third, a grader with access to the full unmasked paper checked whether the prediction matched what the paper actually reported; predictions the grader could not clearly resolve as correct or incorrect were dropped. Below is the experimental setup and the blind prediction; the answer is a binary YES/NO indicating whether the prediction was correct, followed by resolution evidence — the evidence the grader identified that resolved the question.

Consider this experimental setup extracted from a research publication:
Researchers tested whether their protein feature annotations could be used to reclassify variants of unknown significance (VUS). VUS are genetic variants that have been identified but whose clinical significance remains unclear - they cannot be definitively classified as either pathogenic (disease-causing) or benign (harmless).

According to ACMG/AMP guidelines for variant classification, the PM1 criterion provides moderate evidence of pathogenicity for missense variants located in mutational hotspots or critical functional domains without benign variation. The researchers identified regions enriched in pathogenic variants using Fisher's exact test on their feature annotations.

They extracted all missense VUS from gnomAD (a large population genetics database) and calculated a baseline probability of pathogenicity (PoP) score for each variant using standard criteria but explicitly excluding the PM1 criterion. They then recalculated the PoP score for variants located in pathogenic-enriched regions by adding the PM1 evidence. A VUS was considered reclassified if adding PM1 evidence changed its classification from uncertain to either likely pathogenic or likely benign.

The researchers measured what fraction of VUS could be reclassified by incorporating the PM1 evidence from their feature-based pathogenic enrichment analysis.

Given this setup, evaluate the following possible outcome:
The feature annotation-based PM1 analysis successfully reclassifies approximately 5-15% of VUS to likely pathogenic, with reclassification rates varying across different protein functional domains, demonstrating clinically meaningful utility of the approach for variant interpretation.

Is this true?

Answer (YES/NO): YES